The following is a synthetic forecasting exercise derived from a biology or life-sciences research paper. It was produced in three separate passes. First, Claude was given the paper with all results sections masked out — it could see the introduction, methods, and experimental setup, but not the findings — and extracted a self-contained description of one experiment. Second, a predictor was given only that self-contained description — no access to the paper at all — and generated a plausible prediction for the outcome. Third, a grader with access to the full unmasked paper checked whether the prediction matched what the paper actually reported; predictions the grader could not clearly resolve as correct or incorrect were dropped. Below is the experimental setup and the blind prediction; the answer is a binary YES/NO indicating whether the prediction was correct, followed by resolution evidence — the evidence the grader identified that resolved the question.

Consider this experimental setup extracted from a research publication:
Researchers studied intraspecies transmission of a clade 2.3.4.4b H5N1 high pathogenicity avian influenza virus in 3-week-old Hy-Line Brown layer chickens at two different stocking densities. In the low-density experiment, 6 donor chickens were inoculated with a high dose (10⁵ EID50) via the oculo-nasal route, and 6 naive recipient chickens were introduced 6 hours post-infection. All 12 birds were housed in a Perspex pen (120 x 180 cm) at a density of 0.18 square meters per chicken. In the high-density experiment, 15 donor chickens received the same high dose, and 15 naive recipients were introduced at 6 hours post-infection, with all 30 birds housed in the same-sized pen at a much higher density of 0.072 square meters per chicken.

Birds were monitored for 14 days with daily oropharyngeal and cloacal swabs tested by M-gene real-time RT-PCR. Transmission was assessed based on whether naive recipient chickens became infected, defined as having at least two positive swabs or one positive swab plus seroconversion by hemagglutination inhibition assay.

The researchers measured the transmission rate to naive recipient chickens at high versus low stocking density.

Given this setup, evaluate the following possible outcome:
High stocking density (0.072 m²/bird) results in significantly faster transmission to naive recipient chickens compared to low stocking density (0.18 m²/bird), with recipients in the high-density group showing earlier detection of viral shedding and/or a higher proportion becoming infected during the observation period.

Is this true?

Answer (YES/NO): NO